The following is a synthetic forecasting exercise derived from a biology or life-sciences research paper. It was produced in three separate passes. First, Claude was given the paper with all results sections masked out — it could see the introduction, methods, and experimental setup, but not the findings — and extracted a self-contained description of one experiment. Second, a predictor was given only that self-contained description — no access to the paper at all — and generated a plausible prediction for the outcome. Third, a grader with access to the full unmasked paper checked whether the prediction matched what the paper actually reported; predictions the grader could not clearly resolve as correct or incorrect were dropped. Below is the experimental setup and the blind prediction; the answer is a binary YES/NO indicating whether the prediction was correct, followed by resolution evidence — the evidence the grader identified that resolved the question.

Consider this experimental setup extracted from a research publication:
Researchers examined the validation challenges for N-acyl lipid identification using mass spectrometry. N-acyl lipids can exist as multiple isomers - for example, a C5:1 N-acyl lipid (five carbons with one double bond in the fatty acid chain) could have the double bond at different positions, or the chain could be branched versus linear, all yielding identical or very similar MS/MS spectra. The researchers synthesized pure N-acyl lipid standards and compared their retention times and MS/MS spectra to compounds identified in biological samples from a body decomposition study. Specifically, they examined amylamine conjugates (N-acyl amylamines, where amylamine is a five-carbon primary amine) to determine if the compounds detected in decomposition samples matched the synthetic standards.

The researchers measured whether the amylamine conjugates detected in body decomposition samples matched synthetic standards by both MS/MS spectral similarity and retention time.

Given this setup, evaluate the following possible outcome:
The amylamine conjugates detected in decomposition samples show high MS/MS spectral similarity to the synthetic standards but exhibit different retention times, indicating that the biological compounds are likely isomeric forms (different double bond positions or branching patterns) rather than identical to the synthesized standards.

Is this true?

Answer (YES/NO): YES